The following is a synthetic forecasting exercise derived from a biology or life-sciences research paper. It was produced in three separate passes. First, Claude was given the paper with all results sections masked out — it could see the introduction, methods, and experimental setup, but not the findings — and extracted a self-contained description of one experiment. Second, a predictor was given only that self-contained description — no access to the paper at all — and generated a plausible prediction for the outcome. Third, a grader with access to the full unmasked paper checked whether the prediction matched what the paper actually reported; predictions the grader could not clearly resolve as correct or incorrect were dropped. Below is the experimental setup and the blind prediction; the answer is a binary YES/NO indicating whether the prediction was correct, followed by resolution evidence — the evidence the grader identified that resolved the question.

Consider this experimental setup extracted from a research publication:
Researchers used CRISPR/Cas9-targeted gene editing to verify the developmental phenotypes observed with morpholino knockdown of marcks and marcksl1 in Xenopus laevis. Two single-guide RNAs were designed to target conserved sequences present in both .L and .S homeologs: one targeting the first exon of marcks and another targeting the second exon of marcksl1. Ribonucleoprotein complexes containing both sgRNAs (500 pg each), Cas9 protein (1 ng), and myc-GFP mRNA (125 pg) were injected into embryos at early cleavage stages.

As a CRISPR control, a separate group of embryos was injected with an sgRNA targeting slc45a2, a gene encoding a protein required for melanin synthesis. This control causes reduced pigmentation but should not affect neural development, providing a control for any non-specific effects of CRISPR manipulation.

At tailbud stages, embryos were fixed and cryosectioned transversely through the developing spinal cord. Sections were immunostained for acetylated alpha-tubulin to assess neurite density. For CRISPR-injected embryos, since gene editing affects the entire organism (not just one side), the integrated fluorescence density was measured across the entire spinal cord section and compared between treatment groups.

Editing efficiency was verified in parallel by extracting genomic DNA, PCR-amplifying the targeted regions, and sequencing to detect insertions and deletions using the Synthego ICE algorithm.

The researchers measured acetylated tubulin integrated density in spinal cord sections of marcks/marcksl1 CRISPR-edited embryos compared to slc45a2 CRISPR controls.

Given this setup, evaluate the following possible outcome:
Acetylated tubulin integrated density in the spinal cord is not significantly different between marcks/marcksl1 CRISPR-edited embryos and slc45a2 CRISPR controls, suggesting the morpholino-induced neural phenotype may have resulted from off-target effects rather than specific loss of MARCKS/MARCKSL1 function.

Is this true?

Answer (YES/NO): NO